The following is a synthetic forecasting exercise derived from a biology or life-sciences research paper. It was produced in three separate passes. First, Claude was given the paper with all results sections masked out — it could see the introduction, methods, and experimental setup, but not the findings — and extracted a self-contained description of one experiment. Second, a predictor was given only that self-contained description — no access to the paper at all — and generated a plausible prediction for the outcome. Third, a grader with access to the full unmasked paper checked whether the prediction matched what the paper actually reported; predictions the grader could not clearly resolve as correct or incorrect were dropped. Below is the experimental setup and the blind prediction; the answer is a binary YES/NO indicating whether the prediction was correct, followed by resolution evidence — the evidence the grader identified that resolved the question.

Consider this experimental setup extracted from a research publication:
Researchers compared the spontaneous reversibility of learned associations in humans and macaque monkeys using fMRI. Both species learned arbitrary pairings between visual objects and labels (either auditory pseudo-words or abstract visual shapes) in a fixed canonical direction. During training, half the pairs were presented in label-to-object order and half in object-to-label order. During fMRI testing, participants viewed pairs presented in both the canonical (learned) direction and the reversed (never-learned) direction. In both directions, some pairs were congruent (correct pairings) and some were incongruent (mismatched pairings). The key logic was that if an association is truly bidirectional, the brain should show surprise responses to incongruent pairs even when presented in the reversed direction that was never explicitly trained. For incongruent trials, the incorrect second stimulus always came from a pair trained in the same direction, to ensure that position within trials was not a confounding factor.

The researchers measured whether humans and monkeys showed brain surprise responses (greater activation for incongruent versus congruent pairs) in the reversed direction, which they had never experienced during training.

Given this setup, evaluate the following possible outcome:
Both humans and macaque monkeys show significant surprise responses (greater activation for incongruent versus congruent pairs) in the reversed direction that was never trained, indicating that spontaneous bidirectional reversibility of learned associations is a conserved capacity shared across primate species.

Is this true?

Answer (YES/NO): NO